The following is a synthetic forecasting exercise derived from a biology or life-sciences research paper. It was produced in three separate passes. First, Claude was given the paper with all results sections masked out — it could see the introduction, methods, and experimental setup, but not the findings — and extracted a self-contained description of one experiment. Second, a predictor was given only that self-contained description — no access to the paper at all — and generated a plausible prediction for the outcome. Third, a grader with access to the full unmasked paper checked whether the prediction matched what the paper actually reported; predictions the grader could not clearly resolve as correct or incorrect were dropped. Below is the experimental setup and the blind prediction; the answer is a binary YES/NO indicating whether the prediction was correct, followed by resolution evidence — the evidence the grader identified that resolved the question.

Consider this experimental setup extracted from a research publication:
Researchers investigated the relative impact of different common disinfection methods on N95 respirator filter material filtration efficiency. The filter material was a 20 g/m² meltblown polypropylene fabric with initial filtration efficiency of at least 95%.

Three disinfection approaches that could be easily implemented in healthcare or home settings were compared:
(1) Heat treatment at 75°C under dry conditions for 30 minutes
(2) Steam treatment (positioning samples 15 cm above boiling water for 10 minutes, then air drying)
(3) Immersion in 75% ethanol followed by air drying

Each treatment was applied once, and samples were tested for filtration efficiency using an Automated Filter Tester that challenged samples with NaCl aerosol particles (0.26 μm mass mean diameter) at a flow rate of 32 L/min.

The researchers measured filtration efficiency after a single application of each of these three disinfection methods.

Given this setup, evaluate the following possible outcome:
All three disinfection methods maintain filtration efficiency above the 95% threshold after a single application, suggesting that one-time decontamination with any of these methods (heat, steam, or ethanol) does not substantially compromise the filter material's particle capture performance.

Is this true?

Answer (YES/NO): NO